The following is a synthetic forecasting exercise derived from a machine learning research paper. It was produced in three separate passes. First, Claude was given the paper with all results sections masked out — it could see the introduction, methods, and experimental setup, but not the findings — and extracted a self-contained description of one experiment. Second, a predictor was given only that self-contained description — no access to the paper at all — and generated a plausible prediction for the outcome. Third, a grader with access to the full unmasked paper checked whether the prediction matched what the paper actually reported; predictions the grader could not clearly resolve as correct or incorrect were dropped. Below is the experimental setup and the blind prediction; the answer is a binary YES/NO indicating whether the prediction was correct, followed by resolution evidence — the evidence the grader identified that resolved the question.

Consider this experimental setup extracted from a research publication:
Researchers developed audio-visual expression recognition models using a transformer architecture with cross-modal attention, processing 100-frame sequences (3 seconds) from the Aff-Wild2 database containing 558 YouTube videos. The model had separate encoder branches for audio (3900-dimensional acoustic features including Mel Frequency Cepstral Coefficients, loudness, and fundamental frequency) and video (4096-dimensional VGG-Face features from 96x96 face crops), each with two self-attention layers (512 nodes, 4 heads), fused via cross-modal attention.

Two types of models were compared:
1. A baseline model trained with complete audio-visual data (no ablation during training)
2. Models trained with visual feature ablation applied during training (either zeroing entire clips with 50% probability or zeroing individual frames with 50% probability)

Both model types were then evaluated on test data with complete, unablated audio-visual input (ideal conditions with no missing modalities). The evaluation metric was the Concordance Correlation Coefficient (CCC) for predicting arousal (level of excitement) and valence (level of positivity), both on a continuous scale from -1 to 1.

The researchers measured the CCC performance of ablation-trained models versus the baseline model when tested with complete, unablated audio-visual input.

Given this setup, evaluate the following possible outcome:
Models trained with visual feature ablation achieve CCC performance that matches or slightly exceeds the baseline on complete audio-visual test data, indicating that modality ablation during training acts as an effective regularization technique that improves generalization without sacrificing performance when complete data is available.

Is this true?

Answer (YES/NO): YES